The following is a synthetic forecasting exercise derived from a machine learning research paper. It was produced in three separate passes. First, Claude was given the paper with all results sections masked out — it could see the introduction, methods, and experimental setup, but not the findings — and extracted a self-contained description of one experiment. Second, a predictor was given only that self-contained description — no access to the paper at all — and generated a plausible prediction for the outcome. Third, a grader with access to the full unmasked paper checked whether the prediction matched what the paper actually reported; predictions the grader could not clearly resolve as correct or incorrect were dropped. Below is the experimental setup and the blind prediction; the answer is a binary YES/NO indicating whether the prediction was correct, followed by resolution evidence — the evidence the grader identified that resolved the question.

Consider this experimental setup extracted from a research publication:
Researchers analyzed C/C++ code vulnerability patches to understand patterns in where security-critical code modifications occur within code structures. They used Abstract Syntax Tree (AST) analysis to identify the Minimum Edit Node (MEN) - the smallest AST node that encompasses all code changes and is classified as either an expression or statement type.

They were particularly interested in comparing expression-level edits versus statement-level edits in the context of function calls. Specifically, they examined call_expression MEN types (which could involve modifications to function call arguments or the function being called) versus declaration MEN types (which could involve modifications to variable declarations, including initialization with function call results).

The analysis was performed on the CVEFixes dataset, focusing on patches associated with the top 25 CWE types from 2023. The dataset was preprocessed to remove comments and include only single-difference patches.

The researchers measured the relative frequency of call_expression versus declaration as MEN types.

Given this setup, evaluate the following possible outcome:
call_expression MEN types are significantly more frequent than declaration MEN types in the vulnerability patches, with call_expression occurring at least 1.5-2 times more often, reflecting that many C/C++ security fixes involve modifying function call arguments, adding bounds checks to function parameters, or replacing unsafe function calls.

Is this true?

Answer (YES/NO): NO